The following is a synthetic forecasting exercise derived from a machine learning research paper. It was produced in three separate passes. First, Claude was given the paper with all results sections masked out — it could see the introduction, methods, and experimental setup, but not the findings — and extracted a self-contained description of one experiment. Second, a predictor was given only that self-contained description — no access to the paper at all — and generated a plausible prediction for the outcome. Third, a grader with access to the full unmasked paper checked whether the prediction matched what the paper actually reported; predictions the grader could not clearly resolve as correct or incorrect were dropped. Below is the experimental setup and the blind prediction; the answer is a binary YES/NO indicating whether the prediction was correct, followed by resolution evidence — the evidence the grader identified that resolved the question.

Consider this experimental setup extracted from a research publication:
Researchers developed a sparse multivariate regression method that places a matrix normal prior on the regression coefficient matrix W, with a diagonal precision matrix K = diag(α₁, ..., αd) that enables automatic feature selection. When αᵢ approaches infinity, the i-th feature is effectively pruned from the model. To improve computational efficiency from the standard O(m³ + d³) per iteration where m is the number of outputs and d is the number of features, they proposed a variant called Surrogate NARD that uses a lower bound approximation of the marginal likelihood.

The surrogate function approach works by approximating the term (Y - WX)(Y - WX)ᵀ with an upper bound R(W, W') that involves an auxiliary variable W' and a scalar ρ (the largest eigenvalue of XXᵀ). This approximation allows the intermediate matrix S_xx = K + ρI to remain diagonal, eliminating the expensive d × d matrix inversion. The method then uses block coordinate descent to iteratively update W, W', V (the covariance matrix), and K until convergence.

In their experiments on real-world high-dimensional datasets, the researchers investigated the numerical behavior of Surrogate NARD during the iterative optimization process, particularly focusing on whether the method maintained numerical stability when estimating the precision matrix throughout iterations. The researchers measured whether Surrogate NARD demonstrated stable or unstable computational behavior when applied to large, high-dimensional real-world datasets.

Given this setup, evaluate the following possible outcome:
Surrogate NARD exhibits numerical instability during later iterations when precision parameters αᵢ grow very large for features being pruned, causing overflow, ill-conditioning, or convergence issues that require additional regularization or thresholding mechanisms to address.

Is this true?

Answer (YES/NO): NO